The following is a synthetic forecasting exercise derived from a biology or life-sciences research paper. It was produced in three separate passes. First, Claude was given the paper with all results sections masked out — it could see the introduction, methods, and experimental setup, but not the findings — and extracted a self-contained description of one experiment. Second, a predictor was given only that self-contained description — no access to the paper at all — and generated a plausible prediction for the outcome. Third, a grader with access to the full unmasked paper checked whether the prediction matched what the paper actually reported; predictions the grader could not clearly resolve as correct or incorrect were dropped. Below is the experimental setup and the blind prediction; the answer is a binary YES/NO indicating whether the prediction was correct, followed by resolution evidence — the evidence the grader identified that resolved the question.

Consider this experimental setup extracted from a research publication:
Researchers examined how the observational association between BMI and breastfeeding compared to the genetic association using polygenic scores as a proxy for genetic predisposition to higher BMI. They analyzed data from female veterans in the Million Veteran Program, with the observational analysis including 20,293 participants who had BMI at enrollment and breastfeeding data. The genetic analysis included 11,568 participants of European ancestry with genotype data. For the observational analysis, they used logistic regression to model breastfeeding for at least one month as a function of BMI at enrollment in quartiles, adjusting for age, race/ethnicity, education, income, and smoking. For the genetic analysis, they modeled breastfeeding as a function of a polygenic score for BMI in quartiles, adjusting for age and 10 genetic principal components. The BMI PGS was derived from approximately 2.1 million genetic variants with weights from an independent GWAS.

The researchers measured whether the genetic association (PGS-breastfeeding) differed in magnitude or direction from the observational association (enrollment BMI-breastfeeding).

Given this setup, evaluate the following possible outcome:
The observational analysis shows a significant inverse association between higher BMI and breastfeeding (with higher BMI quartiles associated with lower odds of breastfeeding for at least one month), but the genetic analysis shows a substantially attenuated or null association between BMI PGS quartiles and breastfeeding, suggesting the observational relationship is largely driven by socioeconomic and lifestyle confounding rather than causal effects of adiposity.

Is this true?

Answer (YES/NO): NO